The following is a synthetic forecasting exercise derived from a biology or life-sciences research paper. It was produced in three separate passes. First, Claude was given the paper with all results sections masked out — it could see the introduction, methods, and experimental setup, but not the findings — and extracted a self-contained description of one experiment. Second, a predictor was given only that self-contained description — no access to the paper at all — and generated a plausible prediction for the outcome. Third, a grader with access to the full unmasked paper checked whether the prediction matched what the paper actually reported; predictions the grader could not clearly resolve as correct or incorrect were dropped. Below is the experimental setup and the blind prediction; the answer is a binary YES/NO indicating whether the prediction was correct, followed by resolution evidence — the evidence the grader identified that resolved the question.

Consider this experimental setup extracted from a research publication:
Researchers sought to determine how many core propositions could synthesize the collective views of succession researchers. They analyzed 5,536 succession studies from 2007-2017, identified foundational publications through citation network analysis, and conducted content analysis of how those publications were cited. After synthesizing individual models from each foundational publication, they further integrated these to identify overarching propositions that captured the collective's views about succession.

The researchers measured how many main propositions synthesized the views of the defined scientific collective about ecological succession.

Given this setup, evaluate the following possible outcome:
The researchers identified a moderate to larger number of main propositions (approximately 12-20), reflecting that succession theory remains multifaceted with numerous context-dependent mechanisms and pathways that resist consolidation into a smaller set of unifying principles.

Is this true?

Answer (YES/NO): NO